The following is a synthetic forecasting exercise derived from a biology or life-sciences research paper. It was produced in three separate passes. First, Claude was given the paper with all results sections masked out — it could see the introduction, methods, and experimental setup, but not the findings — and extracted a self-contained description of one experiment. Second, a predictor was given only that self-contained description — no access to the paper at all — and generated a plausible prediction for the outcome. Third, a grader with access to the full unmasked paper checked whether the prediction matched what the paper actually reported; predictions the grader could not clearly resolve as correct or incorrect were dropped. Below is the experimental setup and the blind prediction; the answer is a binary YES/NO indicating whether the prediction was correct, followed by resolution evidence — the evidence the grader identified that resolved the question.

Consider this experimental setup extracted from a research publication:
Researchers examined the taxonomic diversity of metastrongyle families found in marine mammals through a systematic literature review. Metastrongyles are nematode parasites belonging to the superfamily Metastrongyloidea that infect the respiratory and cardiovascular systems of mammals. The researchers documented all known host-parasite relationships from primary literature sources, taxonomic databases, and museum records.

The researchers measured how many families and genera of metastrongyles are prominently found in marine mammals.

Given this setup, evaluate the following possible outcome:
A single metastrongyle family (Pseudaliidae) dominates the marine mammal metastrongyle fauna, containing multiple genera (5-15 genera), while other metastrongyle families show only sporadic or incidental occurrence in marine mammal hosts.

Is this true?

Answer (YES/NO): NO